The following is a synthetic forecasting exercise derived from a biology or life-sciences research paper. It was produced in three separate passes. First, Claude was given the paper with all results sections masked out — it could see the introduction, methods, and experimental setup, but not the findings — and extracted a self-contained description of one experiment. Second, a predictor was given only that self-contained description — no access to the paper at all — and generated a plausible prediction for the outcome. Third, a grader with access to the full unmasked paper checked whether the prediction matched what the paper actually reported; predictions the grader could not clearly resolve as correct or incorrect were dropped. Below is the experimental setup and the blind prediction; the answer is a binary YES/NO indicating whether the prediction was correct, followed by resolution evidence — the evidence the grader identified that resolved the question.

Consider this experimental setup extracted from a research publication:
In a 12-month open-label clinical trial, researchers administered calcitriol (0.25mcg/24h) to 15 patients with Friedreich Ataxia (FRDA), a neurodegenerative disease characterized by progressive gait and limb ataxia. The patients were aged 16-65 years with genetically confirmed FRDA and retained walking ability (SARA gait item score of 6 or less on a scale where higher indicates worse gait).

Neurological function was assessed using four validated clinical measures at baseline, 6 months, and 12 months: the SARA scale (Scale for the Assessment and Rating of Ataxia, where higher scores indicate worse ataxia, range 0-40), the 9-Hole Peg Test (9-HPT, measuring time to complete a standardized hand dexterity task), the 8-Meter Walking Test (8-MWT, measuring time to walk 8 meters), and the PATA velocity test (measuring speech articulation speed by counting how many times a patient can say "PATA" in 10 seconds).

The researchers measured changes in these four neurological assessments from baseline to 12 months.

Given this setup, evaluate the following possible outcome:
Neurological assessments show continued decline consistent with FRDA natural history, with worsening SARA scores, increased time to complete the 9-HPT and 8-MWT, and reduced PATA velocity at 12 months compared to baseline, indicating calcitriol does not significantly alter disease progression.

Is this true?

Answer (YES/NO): NO